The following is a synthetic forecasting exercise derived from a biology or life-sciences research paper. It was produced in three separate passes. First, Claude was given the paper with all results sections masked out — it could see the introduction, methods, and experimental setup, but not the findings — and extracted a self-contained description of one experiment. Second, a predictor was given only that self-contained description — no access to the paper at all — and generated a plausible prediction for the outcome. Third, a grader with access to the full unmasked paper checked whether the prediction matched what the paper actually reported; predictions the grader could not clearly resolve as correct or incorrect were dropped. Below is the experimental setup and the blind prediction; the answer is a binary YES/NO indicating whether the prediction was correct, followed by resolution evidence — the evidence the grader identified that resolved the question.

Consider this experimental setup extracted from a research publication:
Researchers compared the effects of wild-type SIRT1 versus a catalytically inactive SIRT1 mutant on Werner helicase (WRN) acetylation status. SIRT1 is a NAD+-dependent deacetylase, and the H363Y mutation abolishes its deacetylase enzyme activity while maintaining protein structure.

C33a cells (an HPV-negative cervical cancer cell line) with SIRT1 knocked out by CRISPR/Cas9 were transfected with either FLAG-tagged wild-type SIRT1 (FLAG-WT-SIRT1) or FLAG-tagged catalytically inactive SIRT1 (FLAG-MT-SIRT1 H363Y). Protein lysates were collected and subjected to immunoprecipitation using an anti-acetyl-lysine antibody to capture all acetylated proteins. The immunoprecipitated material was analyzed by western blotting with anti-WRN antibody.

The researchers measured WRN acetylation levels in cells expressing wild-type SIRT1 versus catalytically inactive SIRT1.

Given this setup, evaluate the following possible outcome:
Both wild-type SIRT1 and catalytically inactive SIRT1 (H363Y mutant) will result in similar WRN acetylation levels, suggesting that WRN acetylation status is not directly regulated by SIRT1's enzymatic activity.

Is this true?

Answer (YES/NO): NO